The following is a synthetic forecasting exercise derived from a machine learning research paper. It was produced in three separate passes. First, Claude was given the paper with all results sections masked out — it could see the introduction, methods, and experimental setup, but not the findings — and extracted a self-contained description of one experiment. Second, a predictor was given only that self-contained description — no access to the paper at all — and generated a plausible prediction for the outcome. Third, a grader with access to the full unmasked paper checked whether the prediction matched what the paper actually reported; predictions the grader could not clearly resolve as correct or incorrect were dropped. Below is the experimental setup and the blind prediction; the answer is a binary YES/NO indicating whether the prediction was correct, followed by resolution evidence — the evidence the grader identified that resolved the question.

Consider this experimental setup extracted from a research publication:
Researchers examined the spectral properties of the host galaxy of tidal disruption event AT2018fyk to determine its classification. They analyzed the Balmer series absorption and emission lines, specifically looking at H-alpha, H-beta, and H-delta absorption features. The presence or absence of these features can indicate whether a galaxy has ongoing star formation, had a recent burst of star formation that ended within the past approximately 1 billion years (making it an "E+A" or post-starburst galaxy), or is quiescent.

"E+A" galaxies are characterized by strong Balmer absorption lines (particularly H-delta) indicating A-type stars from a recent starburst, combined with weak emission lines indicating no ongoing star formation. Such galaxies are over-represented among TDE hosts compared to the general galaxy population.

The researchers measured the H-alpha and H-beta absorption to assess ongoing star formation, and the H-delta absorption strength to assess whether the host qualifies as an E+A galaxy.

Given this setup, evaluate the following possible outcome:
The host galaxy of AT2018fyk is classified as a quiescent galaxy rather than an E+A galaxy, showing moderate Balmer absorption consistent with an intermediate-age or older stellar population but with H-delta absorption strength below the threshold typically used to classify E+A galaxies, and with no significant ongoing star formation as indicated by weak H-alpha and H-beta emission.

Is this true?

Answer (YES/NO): NO